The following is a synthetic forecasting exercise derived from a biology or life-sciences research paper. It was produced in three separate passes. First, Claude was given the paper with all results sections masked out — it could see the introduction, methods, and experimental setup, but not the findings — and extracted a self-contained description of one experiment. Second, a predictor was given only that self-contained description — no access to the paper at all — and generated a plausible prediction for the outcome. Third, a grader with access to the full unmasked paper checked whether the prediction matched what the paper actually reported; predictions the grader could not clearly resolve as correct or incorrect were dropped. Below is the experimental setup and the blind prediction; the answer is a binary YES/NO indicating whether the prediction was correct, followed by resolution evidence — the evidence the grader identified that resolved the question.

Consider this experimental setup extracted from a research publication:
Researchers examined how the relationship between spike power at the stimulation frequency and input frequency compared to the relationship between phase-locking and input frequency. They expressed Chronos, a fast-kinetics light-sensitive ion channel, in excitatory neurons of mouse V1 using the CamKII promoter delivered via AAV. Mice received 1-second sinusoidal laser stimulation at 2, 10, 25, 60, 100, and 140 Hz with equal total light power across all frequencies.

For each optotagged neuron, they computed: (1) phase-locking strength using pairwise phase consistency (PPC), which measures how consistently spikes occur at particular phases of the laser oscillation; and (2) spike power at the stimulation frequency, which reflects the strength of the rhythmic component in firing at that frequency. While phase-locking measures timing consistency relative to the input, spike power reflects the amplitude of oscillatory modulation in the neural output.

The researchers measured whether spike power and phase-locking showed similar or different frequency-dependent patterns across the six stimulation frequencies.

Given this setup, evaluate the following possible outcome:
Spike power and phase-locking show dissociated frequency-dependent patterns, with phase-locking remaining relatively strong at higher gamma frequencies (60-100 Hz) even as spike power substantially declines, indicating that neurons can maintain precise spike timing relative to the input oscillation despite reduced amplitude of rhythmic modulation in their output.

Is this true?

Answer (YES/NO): NO